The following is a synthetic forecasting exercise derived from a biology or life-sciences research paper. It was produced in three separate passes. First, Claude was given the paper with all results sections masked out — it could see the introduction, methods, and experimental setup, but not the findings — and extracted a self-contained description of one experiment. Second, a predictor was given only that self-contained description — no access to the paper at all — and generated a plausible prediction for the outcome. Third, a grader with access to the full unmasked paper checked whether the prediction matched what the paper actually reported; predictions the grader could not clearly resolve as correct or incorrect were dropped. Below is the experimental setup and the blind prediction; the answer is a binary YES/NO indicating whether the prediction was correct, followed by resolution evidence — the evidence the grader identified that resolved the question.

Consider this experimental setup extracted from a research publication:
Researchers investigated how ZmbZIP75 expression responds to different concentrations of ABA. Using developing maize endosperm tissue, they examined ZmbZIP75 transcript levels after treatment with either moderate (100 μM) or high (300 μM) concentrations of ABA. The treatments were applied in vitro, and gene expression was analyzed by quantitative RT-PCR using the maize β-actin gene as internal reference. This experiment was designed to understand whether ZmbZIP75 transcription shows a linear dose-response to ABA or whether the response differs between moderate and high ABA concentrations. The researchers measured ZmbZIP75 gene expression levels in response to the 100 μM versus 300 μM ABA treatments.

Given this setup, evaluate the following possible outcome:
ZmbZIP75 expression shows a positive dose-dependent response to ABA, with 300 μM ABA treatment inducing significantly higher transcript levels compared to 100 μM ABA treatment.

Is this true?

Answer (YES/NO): NO